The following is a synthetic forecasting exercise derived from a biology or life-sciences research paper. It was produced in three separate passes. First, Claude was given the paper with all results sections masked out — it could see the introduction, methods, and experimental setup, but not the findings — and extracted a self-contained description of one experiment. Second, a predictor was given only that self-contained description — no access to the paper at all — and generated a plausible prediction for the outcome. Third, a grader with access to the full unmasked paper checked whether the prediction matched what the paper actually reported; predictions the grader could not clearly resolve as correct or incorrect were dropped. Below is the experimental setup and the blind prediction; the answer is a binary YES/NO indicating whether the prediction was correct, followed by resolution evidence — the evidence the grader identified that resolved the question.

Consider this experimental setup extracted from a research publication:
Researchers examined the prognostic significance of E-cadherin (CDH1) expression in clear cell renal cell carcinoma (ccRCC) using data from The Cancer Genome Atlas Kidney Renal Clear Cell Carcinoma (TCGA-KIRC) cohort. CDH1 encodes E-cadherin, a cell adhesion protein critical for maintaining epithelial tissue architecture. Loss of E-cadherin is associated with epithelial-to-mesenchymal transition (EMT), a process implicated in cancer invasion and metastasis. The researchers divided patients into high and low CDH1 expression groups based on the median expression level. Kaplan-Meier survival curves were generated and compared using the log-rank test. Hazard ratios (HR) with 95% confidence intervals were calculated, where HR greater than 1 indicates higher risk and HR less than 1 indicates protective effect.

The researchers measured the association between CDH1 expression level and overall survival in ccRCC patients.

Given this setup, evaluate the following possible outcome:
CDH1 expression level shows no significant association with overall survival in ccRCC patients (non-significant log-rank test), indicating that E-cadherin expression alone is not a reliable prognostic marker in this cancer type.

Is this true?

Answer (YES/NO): NO